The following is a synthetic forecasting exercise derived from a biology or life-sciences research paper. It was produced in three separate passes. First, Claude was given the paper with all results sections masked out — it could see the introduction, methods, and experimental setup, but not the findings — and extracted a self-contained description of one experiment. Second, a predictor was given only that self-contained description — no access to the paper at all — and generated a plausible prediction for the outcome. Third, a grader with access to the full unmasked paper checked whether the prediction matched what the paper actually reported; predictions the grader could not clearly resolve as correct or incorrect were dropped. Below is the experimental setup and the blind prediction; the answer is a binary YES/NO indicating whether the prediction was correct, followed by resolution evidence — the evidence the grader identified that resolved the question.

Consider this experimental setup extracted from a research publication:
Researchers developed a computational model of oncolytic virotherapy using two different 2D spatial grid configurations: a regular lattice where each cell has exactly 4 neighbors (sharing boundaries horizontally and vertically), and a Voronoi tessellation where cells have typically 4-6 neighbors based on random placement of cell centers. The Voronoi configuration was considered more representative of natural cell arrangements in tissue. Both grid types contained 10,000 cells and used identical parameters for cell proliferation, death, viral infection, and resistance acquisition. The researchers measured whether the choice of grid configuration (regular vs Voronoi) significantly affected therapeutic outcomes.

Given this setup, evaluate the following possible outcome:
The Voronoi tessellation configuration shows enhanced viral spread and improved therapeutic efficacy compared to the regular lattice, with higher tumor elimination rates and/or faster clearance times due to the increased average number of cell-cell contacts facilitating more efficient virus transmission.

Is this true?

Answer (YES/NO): NO